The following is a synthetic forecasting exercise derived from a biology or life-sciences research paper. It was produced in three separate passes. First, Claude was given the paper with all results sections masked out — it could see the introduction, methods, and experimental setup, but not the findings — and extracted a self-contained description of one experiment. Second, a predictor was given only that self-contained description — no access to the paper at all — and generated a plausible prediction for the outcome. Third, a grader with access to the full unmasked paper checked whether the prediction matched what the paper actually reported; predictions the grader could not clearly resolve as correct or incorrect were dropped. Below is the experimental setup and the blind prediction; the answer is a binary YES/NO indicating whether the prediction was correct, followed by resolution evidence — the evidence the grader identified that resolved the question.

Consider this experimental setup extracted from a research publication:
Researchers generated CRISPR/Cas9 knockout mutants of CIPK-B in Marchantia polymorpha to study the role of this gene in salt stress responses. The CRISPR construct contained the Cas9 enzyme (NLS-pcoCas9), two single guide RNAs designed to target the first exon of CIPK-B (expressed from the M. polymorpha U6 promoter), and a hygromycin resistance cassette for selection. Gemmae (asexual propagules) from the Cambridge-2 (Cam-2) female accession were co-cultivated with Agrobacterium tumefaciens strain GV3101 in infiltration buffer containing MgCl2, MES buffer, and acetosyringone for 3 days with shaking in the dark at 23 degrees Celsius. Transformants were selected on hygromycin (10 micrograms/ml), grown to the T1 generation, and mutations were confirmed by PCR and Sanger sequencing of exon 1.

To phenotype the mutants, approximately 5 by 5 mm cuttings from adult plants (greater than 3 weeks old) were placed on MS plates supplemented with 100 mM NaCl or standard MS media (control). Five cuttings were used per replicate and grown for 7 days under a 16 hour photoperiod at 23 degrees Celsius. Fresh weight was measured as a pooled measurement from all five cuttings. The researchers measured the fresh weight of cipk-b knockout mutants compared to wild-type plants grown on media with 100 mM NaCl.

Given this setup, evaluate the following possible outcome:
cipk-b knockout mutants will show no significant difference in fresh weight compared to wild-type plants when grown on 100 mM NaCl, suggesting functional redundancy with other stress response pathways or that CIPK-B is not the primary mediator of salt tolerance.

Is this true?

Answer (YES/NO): NO